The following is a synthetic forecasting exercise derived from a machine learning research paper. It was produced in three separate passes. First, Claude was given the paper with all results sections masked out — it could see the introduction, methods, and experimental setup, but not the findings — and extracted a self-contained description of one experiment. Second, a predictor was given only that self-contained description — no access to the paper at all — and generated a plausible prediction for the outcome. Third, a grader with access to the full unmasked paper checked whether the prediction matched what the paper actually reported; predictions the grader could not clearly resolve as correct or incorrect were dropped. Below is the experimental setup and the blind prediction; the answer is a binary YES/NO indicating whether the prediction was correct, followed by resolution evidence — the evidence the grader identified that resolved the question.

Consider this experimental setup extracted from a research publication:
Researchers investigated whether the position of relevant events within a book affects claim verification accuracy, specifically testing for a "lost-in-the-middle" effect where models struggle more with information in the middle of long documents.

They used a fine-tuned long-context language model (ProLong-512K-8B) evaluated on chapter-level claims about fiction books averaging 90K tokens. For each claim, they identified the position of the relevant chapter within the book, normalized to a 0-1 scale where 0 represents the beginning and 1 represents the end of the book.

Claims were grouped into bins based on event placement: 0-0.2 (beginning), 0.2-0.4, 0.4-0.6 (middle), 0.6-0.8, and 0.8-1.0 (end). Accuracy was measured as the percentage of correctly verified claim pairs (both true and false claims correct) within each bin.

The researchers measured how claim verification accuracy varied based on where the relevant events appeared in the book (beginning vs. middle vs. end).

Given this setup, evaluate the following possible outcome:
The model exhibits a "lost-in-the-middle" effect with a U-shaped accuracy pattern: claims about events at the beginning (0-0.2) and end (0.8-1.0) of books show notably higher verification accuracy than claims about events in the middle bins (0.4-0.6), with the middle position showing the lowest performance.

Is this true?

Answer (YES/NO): NO